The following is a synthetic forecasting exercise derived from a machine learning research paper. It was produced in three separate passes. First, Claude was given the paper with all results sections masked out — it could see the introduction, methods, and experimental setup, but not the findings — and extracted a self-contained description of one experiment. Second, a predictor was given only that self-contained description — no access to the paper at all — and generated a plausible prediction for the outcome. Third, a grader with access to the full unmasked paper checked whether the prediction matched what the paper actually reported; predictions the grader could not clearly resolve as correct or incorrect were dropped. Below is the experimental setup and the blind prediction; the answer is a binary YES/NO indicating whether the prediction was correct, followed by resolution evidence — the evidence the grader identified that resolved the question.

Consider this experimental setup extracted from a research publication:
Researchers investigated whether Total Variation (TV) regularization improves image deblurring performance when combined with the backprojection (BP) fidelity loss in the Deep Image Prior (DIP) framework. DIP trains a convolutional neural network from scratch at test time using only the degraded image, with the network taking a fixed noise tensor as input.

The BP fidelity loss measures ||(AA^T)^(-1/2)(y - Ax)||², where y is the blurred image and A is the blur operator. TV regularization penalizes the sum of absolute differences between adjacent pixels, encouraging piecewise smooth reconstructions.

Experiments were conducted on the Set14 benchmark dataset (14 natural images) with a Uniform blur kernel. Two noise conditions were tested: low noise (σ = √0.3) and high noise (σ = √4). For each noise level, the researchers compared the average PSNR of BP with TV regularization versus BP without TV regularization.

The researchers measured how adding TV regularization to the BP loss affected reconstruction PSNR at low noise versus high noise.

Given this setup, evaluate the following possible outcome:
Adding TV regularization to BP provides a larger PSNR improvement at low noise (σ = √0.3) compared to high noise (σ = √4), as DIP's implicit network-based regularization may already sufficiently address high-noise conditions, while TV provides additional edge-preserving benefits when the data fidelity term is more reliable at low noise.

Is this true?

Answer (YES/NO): NO